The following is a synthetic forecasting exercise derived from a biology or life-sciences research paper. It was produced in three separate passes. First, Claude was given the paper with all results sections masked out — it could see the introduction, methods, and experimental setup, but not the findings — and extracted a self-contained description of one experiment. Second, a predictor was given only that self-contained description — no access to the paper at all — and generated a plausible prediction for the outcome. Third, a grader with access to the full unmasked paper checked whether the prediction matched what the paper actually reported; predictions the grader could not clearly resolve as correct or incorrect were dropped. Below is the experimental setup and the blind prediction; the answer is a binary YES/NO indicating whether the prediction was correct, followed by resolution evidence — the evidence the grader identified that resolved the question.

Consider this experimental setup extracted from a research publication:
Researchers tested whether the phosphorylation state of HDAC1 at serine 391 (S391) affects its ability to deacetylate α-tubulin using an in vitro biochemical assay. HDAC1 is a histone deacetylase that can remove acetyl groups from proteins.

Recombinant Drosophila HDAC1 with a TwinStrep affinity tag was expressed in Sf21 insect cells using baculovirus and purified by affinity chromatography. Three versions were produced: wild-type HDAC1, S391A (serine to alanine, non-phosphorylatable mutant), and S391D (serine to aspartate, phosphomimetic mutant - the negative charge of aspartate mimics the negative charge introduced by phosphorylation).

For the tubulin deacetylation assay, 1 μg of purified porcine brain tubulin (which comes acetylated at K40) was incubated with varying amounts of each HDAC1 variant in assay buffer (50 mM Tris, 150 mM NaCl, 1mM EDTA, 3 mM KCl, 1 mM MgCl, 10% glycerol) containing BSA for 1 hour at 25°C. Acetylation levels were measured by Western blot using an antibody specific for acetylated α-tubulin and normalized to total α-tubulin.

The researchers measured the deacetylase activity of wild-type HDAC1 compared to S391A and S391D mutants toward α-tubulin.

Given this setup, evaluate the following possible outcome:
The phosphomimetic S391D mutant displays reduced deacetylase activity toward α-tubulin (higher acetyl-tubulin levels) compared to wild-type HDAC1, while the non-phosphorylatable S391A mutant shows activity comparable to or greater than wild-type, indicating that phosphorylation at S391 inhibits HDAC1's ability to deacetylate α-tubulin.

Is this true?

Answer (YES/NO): YES